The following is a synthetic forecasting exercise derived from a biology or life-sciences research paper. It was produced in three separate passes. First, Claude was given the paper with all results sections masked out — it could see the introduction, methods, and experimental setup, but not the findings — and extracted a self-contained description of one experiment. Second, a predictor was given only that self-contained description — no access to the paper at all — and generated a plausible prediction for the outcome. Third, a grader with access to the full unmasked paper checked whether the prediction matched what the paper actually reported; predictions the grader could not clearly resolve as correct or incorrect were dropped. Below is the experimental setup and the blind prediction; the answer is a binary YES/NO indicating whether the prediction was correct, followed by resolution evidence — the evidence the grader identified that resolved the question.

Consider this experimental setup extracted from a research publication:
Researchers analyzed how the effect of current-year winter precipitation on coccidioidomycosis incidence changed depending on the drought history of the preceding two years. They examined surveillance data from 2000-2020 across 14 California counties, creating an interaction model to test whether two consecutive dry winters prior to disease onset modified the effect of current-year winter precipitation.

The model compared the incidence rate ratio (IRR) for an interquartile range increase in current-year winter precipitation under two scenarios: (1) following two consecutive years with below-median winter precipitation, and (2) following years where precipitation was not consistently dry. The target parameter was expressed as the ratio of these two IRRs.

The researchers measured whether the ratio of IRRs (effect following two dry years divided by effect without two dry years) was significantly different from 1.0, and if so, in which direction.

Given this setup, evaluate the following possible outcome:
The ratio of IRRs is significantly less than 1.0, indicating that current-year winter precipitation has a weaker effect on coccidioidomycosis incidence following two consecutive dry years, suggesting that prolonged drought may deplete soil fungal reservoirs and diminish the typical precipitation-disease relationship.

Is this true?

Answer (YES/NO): NO